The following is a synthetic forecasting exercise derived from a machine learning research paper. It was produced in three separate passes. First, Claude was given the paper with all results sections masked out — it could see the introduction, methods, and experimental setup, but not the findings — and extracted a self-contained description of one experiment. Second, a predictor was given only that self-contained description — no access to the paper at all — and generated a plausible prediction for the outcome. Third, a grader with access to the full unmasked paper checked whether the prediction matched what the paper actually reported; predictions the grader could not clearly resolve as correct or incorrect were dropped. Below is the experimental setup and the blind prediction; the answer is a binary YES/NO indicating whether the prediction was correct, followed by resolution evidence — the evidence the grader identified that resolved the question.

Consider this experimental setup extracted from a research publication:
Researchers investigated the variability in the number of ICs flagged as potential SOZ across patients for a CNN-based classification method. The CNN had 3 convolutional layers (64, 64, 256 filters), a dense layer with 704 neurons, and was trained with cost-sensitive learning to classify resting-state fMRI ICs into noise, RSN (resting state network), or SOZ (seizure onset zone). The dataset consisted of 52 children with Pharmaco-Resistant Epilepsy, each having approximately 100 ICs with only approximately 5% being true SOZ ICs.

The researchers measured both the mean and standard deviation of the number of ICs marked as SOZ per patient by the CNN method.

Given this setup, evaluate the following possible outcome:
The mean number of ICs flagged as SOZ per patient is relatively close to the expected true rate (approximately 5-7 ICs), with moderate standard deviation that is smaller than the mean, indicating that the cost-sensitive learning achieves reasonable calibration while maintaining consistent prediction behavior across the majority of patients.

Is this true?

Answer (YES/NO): NO